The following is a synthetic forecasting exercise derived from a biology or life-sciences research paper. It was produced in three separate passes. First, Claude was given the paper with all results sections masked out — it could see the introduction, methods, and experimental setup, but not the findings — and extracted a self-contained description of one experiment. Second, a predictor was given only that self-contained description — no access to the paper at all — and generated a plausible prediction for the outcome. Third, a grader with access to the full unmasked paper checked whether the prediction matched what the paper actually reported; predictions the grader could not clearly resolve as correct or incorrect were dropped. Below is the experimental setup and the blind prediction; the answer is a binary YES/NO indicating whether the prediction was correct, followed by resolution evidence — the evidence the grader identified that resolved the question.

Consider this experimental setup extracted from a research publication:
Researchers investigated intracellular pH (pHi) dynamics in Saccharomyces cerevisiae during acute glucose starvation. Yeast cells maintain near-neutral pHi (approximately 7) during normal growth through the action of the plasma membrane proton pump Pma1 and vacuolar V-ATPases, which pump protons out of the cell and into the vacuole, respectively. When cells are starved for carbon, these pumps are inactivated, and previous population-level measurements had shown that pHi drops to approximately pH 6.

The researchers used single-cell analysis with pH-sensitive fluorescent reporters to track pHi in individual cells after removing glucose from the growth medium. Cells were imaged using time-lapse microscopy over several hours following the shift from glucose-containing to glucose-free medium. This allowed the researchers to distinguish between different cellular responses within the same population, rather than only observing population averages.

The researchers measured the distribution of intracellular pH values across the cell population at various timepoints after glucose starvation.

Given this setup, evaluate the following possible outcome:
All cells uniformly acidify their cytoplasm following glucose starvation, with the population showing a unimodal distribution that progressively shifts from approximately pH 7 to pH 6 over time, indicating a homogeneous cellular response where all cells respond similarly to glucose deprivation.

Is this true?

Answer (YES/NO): NO